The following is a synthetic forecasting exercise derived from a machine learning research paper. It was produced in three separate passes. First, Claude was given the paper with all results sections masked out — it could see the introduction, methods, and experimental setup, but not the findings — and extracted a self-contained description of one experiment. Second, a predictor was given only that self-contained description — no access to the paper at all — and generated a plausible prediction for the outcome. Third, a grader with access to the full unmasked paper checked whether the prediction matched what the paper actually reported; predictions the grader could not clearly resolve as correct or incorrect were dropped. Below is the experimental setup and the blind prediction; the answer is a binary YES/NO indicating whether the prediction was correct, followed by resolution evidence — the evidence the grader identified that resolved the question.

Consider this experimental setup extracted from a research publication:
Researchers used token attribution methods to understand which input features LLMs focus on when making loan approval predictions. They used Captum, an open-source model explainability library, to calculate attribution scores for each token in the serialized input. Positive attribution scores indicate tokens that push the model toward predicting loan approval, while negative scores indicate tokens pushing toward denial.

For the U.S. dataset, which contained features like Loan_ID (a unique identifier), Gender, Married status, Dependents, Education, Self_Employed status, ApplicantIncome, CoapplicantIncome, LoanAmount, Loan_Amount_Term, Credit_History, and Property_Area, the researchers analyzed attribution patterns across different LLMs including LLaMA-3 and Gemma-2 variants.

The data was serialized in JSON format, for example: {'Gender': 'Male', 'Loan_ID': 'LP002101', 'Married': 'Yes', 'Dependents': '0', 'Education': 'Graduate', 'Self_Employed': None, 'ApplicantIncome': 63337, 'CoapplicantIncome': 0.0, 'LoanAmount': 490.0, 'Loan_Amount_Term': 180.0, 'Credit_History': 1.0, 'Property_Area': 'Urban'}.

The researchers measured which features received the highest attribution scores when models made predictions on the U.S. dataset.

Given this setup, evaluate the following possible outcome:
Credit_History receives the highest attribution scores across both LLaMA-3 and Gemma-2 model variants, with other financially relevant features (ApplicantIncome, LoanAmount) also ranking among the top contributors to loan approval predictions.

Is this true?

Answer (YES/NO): NO